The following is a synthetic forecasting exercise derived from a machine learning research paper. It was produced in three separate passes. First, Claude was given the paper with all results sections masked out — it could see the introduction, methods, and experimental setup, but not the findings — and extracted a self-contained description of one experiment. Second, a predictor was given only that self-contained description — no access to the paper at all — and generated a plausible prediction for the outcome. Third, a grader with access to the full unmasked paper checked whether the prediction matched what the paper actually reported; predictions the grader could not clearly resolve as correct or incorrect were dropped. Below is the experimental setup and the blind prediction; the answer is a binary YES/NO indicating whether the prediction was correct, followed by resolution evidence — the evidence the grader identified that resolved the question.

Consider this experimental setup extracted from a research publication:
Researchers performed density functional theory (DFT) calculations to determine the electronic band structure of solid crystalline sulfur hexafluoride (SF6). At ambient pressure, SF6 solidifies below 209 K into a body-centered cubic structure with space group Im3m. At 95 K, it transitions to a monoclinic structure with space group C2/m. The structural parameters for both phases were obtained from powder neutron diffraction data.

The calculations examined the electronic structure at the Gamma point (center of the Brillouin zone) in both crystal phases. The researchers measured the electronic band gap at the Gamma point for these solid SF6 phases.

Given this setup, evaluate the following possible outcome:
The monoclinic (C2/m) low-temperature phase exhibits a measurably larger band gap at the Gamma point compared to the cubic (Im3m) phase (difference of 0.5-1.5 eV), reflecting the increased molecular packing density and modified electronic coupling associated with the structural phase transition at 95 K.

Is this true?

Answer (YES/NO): NO